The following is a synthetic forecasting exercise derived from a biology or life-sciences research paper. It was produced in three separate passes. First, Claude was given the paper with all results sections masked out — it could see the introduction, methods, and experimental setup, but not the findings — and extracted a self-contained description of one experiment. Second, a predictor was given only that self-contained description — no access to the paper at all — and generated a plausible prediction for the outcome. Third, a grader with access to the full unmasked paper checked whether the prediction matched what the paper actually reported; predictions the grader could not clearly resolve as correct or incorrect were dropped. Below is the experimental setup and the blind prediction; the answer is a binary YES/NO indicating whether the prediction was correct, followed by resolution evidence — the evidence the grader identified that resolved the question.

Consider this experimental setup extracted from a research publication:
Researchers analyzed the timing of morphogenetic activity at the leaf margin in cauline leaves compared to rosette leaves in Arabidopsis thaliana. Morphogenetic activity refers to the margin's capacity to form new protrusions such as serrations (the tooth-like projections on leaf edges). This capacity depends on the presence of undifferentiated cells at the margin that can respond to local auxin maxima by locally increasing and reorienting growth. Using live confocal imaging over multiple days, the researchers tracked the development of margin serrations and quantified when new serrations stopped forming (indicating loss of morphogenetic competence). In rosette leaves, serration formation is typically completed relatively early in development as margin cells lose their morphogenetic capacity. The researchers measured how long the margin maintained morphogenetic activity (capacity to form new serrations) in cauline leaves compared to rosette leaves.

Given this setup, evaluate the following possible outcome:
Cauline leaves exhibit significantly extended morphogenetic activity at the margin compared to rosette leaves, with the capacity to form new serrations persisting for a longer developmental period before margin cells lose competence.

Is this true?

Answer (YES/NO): YES